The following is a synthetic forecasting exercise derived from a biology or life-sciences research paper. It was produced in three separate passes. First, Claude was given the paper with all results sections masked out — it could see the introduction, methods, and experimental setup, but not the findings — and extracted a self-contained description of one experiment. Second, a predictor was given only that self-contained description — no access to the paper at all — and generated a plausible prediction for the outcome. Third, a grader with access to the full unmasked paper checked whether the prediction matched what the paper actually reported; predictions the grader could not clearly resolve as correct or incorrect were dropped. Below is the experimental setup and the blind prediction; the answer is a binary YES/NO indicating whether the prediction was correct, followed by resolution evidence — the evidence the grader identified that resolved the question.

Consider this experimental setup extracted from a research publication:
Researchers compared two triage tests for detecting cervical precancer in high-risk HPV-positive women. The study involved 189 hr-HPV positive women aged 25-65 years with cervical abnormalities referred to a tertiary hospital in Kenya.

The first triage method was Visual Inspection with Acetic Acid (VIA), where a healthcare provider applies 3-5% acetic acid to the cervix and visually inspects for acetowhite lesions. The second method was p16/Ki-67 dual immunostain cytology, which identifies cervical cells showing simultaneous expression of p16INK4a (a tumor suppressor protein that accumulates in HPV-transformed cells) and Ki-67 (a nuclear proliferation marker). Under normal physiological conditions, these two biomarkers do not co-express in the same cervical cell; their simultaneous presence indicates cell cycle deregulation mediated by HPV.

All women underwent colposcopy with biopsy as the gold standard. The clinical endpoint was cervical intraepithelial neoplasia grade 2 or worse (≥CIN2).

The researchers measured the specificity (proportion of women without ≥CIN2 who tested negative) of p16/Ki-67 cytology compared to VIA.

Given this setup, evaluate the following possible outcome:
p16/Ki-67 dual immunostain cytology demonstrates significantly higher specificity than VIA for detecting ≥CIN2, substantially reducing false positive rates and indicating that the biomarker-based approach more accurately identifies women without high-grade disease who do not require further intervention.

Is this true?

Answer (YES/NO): NO